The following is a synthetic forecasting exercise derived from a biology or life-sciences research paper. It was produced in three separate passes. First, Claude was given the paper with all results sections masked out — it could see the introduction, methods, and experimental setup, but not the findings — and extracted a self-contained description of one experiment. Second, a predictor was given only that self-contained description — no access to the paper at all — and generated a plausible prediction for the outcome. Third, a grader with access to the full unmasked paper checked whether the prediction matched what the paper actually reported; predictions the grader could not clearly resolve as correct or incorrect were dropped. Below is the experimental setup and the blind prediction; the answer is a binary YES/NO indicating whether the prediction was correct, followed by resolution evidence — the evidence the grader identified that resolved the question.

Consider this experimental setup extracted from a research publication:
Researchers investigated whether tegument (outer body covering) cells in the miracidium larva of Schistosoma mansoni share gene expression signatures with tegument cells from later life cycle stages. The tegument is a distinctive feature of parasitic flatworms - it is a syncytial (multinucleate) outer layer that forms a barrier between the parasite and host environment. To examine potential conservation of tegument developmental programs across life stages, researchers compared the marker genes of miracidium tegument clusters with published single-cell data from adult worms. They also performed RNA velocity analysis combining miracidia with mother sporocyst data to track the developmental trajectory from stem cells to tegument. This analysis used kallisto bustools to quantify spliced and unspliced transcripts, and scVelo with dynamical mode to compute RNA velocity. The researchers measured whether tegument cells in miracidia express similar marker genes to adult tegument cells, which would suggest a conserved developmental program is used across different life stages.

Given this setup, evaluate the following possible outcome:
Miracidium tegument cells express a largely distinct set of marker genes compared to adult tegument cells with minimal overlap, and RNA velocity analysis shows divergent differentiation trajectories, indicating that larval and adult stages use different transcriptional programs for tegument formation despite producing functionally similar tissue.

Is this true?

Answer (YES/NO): NO